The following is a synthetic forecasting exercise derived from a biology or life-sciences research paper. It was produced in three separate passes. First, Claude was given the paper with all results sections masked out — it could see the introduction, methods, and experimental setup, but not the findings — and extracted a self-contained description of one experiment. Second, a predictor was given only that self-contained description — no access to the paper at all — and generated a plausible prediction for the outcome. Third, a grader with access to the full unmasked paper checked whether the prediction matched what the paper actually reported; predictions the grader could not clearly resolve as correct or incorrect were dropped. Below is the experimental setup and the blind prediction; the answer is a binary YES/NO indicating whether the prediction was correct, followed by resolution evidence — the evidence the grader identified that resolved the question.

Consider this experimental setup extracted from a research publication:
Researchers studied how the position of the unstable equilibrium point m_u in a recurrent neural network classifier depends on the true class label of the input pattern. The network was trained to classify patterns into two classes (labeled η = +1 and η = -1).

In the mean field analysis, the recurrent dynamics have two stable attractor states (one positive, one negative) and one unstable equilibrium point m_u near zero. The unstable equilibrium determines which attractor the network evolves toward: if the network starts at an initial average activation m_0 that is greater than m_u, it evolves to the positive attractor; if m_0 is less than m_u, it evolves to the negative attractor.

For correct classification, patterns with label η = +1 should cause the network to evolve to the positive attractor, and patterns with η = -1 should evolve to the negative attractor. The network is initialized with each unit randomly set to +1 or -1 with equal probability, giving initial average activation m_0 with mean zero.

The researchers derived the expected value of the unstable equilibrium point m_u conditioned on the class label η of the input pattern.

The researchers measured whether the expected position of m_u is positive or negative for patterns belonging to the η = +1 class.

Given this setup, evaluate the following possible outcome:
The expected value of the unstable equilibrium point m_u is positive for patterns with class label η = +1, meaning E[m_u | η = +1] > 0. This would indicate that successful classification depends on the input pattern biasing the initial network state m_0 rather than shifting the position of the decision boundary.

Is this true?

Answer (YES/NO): NO